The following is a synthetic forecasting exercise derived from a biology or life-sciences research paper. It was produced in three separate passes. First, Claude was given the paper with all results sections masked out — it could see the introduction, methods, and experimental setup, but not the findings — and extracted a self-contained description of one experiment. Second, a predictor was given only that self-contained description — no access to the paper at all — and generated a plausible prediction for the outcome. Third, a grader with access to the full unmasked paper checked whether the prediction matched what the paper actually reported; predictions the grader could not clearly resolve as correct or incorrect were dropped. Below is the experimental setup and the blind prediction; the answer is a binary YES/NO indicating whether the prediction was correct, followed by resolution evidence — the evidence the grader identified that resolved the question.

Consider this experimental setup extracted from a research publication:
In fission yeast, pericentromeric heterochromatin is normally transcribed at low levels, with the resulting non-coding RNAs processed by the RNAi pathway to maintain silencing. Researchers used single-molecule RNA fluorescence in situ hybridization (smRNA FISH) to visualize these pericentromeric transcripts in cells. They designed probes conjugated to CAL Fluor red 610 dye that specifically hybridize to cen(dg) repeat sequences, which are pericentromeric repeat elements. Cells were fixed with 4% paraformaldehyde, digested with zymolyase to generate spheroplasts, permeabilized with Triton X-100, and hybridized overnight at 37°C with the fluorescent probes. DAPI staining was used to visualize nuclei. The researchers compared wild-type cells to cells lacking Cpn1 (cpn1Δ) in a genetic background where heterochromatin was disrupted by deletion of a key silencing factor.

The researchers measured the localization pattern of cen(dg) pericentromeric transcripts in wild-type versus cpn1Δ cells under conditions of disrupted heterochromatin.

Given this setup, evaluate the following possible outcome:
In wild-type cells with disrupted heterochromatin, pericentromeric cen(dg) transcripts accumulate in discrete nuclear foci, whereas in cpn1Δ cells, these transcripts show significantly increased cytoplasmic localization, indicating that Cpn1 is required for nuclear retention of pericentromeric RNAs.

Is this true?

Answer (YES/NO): NO